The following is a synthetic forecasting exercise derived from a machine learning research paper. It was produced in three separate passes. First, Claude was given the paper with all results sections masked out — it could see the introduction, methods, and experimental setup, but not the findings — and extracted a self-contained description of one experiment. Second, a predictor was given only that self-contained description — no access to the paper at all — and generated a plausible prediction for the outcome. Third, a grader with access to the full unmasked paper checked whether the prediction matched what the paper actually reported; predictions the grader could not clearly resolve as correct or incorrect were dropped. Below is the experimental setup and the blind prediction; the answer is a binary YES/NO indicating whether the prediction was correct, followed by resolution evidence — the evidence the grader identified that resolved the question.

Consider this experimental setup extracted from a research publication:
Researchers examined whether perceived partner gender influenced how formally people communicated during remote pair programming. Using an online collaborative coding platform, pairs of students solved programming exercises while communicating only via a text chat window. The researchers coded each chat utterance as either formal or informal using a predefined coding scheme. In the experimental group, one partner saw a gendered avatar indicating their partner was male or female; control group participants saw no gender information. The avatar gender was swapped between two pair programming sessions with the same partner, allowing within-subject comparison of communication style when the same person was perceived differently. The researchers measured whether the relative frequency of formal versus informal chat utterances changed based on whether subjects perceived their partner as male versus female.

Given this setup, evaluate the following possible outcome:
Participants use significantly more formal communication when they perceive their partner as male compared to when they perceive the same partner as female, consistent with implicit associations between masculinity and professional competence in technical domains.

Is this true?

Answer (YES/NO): NO